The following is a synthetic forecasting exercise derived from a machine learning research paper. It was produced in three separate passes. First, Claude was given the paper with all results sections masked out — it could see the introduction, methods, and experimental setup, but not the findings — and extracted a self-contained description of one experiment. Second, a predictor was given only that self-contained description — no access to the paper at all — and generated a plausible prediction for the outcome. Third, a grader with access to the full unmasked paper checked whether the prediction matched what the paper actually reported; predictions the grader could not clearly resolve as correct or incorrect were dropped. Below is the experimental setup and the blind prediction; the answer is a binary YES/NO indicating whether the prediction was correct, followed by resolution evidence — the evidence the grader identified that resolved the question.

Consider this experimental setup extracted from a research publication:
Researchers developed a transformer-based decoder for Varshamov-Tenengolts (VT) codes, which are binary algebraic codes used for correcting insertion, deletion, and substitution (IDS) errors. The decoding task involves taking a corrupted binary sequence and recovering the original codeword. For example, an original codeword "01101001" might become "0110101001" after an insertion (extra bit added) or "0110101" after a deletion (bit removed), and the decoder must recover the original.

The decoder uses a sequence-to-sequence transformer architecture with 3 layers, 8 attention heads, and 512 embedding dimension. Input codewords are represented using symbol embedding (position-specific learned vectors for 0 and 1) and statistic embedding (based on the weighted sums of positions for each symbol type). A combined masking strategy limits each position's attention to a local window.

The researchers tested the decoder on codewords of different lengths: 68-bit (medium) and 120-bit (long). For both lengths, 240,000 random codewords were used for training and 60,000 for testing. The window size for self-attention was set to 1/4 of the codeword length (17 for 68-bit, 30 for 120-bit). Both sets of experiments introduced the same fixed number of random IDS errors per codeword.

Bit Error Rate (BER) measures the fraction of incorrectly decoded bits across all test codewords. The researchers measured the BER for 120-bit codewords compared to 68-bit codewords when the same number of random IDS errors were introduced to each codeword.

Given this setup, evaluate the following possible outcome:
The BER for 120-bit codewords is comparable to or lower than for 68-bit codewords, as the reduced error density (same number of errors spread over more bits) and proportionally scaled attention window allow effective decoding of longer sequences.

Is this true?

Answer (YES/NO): YES